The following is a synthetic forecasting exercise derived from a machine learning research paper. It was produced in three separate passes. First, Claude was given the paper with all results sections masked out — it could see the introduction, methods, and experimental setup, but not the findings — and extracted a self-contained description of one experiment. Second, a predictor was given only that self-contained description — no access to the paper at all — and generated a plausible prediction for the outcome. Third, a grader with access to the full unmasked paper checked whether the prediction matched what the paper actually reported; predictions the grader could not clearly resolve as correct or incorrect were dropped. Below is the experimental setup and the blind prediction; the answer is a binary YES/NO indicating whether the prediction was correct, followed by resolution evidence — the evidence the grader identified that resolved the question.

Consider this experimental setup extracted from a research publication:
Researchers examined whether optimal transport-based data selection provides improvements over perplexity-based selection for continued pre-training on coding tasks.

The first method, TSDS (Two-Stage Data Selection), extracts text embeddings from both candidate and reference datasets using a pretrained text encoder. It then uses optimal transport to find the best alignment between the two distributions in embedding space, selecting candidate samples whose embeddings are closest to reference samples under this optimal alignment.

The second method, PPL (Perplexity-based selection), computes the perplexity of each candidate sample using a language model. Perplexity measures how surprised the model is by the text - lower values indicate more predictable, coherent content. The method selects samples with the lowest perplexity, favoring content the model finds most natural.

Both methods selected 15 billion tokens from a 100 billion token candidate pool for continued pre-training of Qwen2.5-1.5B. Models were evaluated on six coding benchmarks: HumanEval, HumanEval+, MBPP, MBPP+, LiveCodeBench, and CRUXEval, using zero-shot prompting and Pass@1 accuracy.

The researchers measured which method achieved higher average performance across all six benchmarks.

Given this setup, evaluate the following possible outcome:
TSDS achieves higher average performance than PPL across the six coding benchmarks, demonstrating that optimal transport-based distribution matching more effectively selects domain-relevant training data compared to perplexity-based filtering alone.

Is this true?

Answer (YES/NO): YES